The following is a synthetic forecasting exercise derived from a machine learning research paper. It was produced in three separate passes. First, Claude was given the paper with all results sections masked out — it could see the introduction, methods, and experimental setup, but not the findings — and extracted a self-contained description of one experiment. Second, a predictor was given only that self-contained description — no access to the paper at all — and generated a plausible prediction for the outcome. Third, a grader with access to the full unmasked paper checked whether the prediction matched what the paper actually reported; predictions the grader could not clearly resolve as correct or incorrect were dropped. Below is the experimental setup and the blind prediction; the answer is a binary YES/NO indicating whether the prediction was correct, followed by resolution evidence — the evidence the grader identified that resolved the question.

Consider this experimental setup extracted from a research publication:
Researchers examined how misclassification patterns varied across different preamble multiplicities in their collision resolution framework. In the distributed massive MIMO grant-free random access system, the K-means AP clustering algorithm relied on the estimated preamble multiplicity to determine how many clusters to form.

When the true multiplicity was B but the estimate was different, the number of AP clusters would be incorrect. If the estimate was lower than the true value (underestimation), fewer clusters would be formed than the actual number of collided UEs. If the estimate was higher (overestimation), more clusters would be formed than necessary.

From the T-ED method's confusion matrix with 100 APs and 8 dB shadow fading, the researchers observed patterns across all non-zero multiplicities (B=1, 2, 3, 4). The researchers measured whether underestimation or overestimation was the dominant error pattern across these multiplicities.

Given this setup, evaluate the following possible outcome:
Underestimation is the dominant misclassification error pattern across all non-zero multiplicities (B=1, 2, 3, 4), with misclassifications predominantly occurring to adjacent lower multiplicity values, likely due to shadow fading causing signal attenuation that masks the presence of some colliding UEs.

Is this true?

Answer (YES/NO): YES